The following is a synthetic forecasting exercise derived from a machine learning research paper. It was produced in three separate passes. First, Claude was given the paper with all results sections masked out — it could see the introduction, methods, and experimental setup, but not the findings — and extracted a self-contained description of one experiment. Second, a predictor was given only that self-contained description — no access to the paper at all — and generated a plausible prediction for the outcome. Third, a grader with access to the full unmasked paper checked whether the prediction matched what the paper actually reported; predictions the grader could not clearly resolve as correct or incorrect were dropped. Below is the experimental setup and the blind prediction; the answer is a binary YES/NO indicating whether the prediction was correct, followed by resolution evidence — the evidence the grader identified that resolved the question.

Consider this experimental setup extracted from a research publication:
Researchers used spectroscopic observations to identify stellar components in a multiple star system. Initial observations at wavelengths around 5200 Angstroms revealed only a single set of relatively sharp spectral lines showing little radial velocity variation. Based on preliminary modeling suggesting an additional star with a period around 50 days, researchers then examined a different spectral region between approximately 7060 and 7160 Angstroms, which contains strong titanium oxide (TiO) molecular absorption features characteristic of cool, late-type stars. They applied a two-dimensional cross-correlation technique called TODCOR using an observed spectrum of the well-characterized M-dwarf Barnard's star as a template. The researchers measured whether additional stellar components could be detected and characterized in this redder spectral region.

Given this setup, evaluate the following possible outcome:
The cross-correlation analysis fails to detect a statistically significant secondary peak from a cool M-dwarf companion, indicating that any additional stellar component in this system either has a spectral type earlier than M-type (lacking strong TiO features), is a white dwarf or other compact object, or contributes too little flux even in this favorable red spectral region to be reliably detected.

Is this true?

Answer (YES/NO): NO